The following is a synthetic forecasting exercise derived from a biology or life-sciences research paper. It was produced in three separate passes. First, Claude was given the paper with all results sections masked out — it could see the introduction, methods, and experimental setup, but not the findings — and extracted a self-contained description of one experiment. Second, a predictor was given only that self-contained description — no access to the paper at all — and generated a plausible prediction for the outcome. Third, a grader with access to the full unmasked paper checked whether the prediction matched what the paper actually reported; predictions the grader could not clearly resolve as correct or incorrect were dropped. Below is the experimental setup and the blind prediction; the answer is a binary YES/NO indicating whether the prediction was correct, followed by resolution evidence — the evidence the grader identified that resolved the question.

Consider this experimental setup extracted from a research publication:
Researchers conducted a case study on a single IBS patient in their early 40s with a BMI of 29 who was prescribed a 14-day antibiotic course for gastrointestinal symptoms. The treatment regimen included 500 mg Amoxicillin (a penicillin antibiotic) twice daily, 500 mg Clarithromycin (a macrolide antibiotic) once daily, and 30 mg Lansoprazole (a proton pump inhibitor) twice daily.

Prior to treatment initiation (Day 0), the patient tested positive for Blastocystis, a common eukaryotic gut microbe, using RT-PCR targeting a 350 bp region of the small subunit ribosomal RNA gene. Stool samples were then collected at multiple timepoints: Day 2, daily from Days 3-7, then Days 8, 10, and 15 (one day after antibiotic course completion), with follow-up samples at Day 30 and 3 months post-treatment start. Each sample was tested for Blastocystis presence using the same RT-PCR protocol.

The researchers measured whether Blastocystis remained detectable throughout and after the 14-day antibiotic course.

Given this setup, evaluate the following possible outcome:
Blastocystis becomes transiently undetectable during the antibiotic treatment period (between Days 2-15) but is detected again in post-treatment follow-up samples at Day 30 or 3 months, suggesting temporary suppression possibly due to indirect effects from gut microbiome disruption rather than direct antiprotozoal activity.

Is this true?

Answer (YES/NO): NO